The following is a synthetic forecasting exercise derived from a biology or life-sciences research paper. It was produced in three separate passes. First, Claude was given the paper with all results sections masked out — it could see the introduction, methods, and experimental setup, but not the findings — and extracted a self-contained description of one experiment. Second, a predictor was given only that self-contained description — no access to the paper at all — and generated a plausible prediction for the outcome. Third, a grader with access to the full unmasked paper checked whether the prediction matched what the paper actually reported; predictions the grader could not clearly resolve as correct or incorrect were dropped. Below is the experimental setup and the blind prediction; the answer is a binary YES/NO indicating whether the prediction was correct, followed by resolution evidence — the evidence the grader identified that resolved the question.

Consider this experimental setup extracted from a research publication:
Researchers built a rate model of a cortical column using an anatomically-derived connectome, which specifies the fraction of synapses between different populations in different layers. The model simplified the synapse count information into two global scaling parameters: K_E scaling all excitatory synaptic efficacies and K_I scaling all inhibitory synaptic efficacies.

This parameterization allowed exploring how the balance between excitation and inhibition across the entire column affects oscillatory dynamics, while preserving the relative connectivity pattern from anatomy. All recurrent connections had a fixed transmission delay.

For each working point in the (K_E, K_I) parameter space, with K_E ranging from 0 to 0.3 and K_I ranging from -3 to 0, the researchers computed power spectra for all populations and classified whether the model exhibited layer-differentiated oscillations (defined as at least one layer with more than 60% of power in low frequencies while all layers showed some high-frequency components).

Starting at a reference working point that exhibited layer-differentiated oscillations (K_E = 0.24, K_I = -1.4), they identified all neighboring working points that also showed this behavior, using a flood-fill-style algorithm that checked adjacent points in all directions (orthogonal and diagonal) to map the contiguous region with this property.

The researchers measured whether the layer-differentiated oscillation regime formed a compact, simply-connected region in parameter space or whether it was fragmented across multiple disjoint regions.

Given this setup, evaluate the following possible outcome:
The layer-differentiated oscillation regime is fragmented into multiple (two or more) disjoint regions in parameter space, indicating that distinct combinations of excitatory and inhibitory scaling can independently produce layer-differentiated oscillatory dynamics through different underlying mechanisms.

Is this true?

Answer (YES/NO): NO